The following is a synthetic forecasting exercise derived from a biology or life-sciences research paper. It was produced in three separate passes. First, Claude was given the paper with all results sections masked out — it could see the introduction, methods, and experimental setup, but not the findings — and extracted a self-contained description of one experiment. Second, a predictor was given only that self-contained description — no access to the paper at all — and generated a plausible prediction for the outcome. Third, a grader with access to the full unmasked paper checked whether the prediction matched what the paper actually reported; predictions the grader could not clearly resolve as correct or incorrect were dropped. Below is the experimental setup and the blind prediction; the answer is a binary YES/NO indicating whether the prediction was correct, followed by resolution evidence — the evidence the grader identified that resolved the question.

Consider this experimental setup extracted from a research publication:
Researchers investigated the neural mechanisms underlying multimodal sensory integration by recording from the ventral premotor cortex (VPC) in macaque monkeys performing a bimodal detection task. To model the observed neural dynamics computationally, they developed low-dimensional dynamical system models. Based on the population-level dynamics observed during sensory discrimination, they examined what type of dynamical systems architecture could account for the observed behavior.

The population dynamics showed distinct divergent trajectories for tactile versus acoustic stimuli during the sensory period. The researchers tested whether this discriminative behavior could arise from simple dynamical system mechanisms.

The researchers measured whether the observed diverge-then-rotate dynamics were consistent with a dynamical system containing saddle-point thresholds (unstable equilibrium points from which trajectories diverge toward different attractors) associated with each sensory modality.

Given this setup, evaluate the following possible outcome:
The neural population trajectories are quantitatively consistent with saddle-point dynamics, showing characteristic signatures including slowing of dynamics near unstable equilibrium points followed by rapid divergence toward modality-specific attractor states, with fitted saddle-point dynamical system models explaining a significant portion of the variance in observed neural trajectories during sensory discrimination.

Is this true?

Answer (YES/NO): NO